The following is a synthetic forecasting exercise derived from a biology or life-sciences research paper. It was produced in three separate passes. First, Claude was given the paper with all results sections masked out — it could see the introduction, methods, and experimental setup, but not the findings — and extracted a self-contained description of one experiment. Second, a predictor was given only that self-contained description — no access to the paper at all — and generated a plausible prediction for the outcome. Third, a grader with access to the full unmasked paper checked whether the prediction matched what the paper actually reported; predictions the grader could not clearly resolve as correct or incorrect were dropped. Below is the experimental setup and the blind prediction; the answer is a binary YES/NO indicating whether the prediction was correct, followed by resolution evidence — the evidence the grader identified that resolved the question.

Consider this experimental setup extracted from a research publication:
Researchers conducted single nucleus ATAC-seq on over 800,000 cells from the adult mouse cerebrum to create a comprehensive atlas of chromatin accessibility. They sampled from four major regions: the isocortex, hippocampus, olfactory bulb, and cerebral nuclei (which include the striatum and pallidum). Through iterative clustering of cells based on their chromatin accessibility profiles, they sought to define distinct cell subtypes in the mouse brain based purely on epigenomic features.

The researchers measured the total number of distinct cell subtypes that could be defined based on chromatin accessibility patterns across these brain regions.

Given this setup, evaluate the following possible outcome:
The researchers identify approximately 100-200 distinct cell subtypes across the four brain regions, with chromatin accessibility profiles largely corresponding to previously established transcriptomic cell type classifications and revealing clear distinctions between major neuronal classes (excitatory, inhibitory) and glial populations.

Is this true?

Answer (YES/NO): YES